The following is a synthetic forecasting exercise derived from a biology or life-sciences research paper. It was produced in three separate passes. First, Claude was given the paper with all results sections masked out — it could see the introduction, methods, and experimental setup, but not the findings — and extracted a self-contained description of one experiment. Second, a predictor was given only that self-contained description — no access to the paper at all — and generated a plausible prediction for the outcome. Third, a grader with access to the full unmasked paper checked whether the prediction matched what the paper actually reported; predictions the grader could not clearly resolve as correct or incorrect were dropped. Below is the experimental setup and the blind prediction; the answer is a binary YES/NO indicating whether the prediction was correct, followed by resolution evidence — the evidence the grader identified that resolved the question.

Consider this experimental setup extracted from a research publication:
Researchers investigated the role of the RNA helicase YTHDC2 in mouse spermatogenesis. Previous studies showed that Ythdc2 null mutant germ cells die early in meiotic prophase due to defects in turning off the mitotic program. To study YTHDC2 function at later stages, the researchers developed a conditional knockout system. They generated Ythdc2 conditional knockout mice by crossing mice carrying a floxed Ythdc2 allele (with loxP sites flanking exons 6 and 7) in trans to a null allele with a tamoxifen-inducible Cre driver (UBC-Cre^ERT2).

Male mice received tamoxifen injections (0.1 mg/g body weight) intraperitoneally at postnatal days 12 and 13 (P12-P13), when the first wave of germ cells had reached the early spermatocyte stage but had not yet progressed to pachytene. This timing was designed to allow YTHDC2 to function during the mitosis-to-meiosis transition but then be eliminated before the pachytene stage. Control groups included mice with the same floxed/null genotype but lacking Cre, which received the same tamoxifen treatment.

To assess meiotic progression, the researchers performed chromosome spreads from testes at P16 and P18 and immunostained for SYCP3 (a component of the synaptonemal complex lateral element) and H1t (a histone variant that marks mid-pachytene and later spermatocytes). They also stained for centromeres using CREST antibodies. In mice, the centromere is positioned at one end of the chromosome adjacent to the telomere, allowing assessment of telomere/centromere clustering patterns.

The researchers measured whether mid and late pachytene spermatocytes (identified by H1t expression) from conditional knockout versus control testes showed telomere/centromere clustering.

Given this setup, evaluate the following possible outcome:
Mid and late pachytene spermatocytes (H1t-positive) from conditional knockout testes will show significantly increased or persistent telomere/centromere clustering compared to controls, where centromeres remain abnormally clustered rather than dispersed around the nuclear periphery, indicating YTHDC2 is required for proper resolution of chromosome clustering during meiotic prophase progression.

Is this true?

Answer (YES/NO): NO